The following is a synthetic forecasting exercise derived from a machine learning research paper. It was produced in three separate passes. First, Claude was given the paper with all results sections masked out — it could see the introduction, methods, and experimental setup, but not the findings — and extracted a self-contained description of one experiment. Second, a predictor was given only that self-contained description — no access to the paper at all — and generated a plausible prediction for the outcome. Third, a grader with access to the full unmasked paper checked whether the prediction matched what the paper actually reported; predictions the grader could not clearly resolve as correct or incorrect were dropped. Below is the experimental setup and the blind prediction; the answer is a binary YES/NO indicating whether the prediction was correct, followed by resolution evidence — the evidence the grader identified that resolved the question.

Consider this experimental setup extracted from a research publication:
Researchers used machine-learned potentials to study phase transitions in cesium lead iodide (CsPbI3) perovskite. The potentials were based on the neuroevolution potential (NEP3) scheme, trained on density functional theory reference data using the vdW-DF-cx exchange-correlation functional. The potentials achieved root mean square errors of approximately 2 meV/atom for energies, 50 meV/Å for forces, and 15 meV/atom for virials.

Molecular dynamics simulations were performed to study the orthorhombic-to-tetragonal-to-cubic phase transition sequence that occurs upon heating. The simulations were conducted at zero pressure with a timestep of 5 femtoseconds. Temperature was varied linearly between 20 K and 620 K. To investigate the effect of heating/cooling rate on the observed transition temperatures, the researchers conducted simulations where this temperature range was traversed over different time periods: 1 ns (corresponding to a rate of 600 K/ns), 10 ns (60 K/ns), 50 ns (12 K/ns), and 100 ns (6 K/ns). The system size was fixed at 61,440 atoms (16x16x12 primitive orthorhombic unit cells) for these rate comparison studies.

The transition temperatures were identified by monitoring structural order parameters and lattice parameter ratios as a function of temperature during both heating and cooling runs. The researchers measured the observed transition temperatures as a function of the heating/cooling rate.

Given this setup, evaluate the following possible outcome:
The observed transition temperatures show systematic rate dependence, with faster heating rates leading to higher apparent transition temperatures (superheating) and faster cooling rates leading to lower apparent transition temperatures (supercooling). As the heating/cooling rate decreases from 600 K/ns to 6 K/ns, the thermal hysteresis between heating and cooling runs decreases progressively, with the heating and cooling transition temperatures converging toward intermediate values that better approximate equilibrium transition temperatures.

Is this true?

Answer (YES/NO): YES